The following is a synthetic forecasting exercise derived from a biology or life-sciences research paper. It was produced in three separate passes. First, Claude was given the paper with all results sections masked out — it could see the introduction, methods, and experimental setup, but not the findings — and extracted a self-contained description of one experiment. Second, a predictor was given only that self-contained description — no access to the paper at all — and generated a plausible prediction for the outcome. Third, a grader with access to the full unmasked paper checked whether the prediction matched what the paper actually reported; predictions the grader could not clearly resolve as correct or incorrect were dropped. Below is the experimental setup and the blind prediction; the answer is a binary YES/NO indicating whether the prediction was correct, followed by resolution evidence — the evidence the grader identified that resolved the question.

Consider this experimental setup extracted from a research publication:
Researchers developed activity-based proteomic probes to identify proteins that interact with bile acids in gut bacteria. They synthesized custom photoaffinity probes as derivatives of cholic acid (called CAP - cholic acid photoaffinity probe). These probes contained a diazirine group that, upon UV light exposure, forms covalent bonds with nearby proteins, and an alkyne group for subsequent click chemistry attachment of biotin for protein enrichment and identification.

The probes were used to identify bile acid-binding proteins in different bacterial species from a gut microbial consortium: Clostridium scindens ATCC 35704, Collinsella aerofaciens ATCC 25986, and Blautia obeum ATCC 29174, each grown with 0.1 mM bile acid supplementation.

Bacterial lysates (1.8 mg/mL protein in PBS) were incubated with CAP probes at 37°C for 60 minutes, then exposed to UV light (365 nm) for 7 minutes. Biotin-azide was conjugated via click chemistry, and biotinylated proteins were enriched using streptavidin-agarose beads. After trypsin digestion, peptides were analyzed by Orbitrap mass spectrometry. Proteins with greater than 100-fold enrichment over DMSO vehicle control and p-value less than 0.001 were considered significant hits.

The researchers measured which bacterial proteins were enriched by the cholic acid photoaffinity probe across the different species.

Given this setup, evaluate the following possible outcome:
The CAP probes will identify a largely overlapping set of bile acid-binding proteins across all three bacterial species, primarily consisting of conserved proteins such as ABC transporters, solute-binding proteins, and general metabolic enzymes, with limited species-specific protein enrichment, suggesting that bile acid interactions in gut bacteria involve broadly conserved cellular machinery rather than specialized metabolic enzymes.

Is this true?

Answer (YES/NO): NO